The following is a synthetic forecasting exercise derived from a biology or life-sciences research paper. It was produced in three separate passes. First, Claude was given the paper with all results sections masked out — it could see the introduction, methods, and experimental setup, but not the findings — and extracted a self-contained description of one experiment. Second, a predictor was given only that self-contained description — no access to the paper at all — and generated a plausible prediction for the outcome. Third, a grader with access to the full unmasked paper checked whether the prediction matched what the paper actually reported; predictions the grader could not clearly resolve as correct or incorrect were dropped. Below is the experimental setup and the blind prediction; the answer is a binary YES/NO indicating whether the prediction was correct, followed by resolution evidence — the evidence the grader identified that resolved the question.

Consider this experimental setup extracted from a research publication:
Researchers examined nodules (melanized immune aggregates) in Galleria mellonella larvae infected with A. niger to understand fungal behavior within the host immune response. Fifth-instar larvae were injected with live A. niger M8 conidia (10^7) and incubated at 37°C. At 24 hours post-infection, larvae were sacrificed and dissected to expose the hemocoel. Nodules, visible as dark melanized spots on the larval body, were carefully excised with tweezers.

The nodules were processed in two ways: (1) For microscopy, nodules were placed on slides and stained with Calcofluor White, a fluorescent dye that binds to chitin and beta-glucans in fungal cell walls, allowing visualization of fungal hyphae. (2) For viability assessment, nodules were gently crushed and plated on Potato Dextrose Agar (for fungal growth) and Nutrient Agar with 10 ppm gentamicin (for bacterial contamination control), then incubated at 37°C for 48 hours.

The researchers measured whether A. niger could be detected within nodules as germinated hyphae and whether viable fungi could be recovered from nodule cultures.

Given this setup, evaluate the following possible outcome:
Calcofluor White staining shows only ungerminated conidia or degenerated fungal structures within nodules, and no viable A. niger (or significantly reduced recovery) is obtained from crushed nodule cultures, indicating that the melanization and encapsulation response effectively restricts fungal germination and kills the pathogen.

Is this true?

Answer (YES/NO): NO